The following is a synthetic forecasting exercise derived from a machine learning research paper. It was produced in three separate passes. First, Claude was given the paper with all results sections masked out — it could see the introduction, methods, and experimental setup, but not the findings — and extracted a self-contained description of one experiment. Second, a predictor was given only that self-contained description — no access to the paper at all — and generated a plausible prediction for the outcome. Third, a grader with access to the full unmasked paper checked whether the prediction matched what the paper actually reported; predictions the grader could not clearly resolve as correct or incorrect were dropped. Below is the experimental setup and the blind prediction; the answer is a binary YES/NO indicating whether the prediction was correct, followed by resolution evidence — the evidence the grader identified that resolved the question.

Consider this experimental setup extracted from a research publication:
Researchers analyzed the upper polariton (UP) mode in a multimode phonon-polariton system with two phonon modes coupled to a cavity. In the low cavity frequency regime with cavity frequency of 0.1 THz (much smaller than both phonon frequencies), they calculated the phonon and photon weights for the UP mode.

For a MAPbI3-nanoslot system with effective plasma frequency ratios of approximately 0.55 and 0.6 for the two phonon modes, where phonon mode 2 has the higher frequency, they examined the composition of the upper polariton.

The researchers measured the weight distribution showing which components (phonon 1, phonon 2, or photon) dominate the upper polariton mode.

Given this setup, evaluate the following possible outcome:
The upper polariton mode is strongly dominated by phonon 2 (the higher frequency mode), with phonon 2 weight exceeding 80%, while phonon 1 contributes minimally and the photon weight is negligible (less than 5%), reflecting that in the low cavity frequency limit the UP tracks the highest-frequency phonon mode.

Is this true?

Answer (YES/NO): NO